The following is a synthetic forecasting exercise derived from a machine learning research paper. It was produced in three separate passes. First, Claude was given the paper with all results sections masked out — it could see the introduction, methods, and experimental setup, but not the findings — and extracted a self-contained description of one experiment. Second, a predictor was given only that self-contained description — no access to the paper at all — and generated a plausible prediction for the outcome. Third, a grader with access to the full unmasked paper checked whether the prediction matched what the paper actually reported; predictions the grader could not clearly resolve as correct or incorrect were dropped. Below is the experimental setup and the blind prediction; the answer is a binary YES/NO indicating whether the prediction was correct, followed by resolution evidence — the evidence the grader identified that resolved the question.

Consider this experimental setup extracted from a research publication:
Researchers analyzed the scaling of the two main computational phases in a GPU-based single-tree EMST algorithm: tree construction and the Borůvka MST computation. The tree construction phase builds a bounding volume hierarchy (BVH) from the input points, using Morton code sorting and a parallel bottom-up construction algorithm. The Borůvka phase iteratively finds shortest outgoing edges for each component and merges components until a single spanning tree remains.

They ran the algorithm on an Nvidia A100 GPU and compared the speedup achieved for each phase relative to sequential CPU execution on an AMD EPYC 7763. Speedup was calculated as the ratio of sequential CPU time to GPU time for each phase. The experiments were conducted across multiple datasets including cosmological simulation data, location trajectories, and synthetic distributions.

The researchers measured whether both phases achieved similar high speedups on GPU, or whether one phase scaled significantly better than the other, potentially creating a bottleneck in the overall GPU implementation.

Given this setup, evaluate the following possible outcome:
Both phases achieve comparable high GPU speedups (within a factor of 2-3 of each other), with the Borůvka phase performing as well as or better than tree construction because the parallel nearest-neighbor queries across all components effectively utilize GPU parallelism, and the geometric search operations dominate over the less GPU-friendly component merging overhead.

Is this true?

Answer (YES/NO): YES